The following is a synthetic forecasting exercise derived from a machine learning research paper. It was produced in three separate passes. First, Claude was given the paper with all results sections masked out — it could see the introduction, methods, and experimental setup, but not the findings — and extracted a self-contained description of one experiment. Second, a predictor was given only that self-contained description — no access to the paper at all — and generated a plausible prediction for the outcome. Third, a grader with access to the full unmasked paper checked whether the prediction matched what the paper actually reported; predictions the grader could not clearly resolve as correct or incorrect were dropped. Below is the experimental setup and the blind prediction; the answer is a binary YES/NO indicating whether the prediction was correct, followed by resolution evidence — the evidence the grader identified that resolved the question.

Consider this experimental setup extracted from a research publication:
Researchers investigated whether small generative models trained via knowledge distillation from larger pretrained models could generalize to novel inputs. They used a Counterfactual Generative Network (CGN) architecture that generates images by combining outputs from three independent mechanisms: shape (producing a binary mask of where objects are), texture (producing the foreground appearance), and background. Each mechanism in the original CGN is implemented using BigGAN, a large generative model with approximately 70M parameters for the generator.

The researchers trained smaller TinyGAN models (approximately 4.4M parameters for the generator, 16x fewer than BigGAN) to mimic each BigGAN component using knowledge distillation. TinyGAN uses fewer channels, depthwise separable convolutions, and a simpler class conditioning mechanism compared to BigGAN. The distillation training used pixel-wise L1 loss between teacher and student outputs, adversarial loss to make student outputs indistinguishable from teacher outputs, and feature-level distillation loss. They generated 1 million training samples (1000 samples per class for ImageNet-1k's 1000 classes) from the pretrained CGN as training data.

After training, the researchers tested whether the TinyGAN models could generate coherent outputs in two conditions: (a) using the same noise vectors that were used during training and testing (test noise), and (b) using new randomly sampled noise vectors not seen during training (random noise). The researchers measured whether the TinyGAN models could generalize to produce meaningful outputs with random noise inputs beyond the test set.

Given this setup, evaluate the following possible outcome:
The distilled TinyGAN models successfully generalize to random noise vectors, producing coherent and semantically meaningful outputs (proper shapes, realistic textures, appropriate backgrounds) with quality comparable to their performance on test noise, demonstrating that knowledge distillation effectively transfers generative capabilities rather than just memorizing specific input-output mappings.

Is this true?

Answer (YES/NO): NO